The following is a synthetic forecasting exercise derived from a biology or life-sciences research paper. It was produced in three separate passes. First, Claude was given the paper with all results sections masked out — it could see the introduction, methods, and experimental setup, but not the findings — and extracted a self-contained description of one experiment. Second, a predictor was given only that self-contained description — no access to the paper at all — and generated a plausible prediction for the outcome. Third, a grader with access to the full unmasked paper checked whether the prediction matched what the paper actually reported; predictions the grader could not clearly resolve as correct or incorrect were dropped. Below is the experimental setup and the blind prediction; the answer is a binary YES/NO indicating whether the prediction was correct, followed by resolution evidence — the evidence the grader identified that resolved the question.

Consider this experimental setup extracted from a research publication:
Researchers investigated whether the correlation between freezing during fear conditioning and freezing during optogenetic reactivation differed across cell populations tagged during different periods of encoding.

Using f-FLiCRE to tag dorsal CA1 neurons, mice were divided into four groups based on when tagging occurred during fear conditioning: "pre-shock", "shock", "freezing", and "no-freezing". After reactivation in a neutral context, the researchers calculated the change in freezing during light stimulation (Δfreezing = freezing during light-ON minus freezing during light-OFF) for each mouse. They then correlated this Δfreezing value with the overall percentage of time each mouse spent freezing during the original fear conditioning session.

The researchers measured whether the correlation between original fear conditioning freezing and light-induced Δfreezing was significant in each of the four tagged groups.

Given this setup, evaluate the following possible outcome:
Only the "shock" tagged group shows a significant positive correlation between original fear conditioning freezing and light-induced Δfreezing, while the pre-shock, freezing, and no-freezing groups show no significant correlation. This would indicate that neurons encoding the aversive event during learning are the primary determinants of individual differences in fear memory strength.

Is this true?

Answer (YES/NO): NO